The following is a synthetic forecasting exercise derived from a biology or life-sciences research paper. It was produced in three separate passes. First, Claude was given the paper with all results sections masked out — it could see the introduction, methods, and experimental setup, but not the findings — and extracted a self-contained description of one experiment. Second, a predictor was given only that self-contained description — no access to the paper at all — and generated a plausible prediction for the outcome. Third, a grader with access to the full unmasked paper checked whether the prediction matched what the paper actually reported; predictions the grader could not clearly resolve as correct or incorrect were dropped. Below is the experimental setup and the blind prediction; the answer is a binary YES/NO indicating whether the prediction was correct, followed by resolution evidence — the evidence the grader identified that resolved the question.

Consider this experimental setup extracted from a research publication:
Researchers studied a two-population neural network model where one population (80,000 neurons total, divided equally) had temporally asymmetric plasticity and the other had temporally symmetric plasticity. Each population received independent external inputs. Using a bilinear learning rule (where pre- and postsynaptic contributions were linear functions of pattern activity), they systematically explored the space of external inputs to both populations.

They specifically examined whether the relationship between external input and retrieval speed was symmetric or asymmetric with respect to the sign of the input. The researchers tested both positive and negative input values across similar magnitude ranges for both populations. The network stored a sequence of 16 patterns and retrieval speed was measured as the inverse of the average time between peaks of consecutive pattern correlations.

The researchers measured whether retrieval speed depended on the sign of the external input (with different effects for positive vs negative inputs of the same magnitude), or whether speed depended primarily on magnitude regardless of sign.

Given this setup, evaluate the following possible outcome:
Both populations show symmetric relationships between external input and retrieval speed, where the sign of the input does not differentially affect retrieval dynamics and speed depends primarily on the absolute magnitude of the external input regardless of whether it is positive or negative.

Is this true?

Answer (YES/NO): YES